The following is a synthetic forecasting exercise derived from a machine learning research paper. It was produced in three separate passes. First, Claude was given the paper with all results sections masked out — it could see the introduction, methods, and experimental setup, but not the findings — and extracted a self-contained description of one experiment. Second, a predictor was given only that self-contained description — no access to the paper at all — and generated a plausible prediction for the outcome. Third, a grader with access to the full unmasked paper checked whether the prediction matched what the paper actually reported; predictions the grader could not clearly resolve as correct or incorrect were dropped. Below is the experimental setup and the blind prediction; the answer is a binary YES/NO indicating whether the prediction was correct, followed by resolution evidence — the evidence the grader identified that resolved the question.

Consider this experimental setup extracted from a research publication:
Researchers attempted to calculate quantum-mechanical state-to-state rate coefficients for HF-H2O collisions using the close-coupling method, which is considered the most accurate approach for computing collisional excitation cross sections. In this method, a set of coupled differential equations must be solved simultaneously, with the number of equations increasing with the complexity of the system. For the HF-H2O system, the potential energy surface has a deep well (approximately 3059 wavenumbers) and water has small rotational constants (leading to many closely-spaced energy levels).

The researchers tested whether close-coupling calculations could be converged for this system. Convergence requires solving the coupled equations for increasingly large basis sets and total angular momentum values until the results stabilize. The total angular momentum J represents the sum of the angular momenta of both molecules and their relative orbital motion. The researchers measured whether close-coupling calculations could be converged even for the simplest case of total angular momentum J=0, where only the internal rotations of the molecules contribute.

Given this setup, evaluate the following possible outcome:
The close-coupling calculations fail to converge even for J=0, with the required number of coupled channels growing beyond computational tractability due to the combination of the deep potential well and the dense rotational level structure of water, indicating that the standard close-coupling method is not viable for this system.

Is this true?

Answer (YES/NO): YES